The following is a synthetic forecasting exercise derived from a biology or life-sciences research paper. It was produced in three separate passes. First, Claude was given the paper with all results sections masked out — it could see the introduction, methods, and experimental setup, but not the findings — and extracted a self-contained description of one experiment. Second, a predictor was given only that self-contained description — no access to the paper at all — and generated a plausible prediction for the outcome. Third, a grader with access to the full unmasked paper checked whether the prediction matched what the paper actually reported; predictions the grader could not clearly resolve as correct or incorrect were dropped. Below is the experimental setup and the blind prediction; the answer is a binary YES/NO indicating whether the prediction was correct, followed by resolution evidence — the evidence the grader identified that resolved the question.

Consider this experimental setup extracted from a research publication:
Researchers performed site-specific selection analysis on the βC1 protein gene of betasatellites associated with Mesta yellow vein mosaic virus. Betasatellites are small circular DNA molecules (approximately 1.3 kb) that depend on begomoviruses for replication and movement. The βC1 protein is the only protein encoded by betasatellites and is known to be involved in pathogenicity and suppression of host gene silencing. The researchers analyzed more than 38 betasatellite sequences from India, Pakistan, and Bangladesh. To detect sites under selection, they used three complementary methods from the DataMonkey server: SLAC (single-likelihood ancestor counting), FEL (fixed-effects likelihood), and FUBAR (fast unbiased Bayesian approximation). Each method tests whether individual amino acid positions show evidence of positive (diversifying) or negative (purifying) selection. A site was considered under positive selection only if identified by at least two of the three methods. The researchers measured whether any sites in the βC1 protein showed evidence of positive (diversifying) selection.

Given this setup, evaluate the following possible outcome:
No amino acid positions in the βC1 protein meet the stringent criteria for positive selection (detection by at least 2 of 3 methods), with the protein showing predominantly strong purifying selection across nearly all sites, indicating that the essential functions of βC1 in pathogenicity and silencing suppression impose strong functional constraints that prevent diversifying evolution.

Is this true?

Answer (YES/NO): YES